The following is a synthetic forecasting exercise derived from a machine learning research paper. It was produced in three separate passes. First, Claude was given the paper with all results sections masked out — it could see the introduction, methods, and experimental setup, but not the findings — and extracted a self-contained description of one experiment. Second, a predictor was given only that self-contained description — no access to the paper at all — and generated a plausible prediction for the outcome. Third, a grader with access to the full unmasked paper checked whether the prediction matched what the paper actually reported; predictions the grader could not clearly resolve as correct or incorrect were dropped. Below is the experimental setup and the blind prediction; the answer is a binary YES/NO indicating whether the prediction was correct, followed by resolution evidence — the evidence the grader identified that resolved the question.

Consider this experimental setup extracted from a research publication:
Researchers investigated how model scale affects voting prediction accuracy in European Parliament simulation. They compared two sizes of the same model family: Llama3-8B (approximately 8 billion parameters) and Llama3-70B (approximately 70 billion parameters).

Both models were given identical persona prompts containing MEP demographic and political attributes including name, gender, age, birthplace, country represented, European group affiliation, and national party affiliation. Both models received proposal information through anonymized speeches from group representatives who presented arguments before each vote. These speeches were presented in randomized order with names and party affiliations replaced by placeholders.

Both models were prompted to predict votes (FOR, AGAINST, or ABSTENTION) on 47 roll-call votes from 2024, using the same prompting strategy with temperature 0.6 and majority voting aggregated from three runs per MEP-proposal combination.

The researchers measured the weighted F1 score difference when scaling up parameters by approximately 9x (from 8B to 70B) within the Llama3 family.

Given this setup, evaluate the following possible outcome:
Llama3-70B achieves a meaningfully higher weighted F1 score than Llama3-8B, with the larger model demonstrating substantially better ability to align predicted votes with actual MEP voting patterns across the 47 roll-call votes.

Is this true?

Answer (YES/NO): YES